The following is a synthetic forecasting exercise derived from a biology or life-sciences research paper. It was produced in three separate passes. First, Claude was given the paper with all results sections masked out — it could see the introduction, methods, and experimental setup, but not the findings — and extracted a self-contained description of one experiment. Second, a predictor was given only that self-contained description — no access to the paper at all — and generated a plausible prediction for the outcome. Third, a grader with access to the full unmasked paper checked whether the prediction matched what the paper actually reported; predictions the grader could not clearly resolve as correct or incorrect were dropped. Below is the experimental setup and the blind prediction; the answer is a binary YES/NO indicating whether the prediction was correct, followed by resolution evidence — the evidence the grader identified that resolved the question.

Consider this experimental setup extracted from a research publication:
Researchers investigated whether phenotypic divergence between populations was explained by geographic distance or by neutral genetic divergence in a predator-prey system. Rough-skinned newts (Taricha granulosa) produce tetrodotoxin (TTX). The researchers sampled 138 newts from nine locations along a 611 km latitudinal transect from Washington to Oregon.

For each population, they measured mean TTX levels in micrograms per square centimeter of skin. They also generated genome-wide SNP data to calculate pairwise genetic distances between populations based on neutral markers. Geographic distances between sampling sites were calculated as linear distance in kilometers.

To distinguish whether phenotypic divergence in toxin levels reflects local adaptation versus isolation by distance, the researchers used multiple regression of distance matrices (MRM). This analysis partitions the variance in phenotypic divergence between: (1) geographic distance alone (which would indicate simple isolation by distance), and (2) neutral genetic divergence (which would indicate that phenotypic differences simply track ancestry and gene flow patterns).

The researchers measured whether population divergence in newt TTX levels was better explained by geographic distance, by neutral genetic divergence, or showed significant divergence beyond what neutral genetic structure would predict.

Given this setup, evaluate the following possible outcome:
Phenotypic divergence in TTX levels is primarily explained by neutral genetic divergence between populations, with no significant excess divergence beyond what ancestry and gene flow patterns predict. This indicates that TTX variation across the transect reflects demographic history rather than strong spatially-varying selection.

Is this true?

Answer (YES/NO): YES